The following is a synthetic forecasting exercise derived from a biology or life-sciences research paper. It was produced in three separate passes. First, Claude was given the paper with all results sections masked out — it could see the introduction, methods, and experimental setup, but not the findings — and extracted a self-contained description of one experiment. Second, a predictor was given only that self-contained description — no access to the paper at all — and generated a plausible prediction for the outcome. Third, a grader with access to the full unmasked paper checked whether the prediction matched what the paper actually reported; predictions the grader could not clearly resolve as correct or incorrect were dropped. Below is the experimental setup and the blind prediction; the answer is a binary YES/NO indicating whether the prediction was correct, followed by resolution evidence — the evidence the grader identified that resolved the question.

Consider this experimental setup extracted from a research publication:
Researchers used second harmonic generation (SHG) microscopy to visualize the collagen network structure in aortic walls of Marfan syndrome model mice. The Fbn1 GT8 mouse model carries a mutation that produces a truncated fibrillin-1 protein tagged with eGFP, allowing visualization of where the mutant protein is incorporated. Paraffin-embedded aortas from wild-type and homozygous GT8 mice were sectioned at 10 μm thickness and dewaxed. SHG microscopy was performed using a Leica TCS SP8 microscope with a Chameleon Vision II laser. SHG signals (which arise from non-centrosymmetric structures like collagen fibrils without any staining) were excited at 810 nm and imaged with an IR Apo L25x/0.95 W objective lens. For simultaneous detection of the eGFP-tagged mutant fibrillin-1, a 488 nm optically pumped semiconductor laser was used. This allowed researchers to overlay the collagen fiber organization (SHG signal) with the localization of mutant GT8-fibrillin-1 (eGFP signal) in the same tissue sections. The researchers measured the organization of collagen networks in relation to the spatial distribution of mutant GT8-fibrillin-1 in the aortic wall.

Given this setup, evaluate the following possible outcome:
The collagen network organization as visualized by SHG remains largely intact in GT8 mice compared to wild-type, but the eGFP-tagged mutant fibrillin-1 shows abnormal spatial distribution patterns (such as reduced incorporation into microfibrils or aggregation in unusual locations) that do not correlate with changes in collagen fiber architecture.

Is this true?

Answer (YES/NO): NO